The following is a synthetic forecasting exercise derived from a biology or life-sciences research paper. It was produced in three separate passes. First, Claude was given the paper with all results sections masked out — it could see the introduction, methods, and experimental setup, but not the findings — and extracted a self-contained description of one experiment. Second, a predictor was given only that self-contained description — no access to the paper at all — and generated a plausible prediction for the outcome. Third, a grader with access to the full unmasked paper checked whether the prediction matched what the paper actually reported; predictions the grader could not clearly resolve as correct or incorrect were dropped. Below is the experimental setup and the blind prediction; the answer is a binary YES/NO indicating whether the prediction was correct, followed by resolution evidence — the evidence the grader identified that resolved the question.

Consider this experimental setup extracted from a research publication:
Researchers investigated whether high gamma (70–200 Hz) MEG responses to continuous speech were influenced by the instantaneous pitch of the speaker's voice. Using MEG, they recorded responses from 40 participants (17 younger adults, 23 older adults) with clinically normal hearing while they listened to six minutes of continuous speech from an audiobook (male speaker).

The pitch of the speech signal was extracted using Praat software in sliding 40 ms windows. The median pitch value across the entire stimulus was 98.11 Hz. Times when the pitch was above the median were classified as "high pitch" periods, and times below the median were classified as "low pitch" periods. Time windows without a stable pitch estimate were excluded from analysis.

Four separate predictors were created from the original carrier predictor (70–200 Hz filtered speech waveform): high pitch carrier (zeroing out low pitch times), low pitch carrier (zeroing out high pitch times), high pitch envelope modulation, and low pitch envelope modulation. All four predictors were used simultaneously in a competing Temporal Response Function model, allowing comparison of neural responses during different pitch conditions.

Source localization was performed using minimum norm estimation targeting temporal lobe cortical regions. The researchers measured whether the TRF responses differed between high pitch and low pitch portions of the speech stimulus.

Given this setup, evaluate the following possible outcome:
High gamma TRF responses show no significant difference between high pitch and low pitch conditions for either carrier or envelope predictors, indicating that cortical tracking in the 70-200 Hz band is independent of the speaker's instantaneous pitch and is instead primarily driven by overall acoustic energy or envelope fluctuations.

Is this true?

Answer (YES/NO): NO